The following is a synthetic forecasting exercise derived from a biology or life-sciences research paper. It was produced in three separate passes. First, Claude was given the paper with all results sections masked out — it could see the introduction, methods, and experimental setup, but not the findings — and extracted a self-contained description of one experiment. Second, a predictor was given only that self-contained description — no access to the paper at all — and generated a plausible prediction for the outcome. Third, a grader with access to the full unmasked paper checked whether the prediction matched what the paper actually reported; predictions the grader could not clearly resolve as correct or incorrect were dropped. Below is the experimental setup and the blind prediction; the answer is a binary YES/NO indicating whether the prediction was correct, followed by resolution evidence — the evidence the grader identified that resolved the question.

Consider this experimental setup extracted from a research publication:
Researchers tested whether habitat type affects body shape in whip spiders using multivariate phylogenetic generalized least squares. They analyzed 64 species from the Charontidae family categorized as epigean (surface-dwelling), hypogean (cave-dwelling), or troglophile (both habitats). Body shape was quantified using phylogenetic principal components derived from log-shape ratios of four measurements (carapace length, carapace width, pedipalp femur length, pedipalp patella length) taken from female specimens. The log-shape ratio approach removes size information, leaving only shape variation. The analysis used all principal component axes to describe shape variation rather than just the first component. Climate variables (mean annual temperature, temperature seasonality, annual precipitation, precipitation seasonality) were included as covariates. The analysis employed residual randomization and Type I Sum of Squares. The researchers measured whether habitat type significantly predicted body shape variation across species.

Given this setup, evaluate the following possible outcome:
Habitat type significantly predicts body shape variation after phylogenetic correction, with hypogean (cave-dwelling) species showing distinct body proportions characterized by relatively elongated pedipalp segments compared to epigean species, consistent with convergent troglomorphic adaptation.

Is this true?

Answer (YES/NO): NO